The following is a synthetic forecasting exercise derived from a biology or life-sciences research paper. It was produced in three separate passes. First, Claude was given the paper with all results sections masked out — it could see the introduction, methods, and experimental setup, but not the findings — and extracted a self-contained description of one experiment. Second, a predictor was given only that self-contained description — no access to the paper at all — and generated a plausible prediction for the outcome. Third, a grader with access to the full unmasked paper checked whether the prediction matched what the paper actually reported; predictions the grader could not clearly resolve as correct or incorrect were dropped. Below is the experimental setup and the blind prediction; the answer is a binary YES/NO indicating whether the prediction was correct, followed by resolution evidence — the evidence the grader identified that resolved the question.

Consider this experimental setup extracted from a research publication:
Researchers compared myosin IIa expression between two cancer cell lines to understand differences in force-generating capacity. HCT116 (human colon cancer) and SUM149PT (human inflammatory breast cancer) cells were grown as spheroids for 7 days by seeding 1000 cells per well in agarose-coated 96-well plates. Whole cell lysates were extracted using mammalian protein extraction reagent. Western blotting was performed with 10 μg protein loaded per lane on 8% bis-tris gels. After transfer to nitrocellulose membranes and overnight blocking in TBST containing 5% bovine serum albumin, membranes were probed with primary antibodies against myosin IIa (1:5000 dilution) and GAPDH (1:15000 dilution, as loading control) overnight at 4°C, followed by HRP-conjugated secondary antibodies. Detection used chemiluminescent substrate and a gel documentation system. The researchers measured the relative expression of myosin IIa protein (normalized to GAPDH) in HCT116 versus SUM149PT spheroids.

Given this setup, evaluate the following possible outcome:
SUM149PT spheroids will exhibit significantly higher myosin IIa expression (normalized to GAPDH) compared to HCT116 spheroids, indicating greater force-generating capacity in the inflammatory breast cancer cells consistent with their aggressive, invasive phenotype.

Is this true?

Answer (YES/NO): YES